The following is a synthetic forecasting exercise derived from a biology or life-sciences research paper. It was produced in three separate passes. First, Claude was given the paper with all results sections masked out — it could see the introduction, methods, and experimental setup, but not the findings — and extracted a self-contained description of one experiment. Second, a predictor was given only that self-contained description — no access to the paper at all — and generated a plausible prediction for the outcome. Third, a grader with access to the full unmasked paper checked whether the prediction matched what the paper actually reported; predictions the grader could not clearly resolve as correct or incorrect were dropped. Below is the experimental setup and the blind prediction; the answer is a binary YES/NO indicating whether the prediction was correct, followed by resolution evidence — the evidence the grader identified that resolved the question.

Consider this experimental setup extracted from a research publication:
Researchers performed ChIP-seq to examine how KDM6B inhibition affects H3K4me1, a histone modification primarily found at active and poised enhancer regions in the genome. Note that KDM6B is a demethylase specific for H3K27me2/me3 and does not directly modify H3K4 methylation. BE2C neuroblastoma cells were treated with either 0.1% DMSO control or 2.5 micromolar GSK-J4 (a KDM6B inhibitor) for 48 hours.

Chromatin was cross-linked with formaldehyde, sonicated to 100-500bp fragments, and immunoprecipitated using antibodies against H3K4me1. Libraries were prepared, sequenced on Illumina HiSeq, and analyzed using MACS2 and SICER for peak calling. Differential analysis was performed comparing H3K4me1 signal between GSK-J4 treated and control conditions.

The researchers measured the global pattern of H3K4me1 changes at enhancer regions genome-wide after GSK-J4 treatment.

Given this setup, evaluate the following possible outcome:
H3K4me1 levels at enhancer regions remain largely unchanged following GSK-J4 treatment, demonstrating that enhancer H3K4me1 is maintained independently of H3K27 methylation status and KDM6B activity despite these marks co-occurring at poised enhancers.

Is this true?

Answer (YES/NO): NO